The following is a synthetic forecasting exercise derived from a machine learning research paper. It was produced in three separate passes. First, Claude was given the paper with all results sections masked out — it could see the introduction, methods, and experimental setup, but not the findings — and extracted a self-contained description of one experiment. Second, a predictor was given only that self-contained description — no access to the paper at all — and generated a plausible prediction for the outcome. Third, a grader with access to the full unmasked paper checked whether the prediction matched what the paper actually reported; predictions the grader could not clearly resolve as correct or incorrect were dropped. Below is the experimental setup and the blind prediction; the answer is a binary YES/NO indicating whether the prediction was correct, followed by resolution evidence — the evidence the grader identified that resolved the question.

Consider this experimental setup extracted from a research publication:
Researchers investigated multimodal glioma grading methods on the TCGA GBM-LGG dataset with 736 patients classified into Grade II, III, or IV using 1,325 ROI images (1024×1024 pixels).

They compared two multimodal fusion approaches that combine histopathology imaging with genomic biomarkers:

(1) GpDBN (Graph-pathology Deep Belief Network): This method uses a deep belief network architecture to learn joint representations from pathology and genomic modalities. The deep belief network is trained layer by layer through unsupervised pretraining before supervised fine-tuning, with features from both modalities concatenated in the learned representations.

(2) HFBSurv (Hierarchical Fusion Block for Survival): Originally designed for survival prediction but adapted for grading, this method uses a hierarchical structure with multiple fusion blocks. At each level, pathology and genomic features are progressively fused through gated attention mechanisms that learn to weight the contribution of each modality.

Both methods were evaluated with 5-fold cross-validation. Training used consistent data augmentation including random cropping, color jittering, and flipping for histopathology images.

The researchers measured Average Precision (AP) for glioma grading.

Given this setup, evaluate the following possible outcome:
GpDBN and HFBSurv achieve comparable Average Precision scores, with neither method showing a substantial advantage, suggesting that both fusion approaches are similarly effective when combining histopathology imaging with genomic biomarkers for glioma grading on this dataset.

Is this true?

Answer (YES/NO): YES